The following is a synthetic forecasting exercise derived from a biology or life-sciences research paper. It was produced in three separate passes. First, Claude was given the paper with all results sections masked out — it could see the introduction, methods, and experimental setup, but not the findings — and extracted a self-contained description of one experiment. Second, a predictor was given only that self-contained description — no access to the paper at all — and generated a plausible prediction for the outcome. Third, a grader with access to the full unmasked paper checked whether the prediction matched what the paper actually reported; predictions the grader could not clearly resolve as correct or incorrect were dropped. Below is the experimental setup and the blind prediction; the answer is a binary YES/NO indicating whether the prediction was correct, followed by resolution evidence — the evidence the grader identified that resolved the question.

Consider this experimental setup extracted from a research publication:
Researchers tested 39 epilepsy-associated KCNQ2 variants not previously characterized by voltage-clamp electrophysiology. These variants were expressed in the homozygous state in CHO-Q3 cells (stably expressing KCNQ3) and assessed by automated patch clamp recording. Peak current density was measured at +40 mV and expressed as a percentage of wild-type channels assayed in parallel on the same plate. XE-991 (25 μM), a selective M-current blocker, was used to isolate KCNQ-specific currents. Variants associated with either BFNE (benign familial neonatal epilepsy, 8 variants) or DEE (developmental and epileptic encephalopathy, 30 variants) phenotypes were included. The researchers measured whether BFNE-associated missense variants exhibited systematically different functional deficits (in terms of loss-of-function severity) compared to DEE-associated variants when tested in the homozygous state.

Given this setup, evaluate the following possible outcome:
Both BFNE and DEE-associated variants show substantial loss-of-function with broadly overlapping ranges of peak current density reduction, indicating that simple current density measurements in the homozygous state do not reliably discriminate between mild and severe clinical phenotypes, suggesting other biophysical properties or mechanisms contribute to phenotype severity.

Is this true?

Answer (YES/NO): YES